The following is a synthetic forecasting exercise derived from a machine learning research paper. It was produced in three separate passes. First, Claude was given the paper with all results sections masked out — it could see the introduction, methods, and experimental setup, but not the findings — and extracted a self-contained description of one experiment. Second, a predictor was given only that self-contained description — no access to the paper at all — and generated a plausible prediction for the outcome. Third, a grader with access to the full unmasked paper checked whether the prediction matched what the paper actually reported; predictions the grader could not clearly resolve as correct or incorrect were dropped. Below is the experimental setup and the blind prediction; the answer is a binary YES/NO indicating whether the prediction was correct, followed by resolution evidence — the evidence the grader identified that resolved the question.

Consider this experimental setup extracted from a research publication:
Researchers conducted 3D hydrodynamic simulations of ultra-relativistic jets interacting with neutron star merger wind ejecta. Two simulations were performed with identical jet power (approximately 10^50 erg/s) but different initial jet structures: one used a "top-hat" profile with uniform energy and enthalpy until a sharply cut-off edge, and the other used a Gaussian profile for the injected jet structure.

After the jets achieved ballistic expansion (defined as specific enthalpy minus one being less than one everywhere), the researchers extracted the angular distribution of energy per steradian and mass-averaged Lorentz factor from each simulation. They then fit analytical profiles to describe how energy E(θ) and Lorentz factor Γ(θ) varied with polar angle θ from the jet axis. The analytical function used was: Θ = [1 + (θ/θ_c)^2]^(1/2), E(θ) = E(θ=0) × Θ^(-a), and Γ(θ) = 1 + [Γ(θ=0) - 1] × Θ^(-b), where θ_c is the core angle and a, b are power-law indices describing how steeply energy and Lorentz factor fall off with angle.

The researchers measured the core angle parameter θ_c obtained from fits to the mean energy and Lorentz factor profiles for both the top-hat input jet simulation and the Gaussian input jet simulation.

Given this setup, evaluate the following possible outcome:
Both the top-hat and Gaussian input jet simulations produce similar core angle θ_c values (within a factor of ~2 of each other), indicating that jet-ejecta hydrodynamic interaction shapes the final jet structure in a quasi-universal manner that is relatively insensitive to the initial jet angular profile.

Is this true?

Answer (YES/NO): YES